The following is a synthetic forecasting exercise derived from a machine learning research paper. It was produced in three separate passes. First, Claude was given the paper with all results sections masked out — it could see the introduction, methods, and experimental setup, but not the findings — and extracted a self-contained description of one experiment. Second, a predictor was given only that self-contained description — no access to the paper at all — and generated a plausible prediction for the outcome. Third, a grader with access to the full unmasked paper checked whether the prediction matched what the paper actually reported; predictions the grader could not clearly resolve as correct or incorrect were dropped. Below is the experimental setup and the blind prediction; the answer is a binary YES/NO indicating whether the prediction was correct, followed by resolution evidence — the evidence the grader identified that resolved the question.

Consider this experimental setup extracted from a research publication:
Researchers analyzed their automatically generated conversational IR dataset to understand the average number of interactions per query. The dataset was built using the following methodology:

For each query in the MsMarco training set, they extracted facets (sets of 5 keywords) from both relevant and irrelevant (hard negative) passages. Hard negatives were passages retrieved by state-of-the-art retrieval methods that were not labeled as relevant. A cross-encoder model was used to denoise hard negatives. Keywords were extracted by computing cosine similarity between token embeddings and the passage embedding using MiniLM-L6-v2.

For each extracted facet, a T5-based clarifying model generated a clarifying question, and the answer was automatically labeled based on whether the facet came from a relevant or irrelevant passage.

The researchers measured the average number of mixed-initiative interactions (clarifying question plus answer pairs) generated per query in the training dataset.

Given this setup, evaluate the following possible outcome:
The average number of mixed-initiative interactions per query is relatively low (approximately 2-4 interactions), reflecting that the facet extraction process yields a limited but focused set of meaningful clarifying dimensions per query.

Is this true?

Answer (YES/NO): NO